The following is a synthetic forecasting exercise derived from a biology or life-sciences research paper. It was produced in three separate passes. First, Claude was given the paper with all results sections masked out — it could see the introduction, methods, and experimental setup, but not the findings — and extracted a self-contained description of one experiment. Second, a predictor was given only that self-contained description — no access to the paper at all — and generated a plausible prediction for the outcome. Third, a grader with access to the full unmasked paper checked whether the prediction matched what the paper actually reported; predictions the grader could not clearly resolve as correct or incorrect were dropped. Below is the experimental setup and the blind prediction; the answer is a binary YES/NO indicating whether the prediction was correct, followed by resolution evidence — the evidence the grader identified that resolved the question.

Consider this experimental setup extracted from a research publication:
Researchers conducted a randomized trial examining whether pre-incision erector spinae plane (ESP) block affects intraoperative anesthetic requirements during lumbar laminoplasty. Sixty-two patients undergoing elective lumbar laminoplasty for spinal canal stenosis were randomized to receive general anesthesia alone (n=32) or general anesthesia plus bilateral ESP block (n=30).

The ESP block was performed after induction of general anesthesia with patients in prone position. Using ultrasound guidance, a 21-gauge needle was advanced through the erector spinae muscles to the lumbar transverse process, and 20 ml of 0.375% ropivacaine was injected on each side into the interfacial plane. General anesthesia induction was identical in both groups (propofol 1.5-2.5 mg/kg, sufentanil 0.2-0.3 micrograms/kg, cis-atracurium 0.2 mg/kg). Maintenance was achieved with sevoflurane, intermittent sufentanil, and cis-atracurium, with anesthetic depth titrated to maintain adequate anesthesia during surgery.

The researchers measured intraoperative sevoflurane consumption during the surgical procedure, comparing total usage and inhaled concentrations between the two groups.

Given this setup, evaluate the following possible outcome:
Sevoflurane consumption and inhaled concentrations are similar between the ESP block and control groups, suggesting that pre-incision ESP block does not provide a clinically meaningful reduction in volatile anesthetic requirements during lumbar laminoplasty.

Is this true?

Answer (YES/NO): NO